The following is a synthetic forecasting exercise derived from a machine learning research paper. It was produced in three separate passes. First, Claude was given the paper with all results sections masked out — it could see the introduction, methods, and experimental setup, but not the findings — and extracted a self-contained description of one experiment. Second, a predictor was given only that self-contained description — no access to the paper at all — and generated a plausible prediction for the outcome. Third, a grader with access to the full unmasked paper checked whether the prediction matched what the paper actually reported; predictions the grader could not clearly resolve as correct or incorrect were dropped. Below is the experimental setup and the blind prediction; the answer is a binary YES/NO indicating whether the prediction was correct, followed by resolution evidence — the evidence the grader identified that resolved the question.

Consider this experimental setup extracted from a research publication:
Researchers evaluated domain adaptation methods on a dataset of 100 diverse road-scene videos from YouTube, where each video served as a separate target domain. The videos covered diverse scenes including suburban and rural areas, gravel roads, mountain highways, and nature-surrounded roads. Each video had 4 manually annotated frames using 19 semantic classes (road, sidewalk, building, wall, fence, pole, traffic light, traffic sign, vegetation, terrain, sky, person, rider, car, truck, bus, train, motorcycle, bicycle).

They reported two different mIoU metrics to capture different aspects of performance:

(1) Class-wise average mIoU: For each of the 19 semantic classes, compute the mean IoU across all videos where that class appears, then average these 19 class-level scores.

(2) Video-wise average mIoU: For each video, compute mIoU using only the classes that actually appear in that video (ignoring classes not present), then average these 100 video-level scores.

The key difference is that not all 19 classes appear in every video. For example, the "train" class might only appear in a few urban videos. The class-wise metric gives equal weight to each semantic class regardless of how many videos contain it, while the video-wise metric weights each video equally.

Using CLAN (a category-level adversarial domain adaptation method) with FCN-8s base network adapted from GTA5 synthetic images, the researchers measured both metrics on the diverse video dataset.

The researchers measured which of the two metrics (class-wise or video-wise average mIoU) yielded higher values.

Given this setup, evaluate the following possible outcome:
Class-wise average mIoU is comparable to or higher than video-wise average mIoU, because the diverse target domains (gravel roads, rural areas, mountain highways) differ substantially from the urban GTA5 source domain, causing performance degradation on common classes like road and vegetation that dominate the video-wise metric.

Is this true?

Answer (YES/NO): NO